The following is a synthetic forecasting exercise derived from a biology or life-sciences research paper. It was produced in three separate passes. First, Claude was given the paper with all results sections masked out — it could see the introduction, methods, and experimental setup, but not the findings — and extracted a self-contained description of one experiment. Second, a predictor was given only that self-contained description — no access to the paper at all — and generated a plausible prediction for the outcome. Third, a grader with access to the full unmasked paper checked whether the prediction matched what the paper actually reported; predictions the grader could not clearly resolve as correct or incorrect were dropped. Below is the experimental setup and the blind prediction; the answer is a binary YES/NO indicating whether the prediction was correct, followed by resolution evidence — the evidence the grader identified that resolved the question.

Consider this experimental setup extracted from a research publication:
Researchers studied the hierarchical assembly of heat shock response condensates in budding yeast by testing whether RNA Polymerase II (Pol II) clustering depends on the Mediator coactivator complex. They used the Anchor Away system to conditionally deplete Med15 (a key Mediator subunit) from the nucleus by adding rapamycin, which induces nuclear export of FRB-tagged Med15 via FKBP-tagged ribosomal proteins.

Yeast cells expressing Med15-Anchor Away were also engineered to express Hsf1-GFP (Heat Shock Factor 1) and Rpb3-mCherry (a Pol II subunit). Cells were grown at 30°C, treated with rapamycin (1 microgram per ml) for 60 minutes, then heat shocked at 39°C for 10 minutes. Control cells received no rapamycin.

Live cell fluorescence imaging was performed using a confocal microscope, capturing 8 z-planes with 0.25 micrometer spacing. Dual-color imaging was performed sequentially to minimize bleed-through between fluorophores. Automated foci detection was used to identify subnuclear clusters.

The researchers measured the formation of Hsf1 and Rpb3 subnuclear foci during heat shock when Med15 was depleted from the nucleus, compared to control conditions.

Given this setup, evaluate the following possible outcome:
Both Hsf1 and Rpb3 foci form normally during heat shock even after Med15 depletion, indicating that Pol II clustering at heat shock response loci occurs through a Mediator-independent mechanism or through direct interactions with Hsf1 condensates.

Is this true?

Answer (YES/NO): NO